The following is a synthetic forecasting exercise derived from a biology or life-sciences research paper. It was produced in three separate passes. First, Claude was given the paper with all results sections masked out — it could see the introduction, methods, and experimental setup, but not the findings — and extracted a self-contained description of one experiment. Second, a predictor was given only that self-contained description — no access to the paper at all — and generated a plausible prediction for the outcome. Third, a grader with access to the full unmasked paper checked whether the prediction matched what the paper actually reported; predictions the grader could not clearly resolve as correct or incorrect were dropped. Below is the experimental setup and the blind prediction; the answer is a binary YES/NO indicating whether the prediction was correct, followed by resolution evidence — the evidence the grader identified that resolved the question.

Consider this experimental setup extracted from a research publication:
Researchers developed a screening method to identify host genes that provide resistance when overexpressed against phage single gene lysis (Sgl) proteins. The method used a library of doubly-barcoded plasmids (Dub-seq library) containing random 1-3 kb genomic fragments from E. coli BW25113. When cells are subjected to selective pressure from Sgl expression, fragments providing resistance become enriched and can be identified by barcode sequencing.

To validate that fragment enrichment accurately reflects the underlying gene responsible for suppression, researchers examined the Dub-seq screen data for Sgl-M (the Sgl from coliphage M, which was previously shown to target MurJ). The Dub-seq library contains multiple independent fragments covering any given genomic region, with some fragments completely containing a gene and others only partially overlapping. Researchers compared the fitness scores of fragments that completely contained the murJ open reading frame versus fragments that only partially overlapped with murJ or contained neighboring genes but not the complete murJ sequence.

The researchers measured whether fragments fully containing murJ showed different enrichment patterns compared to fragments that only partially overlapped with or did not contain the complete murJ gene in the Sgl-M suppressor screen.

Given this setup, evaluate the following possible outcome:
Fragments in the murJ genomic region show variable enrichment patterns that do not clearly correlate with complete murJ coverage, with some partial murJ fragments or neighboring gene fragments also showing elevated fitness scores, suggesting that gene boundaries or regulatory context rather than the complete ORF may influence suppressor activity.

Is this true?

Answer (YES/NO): NO